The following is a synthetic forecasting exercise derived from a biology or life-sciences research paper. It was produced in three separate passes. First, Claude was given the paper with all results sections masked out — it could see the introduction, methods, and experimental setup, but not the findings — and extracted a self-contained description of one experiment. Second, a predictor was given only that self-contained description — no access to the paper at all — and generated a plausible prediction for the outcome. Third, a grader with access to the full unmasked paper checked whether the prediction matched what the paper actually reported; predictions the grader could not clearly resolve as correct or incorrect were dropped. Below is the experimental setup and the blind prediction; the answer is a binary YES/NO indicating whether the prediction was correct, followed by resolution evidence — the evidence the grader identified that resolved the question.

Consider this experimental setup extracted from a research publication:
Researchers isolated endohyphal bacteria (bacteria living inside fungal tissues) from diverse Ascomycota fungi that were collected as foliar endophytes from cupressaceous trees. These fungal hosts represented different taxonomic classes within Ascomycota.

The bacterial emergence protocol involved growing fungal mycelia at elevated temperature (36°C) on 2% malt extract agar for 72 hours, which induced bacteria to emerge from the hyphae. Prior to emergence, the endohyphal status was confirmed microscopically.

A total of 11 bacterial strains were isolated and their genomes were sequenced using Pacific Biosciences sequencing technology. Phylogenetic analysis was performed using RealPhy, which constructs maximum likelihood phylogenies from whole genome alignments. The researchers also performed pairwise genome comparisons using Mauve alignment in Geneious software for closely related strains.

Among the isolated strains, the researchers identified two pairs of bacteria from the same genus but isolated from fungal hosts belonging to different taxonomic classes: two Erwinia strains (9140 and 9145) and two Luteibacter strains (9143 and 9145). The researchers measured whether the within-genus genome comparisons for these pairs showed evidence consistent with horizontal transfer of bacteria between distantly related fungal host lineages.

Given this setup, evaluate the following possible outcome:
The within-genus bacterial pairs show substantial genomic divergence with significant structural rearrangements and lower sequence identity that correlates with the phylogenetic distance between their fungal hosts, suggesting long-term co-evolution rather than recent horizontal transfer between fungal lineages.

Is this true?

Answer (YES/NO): NO